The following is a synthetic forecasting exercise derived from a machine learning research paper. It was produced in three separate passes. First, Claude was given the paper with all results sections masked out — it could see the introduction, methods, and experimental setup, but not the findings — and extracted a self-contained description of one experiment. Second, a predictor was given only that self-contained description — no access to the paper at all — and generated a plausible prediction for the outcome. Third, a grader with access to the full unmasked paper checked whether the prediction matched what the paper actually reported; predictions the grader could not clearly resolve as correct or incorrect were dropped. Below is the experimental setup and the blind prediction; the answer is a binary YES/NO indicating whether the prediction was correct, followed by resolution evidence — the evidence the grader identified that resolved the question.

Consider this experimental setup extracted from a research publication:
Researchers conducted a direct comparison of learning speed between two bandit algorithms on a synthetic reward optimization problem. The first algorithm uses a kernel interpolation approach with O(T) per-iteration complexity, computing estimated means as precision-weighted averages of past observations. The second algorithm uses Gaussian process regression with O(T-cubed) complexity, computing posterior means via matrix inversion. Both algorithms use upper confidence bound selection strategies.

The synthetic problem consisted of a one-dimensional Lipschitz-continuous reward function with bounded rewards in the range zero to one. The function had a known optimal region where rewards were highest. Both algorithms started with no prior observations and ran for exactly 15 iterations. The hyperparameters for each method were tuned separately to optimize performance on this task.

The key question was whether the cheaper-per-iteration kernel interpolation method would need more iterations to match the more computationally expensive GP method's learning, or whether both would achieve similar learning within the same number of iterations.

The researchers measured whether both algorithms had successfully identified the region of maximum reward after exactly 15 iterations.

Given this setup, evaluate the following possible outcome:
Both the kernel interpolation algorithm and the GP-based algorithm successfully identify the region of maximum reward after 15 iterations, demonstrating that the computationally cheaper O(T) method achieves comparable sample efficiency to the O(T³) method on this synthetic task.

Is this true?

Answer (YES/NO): YES